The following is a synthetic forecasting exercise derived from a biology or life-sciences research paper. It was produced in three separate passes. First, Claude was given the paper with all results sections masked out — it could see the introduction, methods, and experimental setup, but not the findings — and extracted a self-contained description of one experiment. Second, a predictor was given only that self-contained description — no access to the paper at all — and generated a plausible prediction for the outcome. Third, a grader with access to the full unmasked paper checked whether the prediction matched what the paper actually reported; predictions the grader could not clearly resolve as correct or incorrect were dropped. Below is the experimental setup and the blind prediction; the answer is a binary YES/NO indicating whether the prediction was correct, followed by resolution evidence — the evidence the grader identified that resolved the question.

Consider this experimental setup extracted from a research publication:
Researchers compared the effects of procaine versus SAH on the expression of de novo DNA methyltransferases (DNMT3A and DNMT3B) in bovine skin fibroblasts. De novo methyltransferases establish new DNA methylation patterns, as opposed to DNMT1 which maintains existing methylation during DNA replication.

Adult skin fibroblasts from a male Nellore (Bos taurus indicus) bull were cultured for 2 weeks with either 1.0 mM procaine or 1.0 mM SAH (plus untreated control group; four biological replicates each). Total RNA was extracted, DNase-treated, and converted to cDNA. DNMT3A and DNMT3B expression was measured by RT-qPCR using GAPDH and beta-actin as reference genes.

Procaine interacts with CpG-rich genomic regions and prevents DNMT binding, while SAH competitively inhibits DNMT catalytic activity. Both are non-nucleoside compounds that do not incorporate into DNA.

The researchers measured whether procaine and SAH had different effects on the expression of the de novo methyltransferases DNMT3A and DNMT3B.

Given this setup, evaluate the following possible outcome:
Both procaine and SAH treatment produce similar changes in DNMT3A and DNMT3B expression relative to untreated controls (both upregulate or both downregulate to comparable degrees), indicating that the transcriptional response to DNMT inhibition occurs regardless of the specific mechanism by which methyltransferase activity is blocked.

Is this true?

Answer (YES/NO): YES